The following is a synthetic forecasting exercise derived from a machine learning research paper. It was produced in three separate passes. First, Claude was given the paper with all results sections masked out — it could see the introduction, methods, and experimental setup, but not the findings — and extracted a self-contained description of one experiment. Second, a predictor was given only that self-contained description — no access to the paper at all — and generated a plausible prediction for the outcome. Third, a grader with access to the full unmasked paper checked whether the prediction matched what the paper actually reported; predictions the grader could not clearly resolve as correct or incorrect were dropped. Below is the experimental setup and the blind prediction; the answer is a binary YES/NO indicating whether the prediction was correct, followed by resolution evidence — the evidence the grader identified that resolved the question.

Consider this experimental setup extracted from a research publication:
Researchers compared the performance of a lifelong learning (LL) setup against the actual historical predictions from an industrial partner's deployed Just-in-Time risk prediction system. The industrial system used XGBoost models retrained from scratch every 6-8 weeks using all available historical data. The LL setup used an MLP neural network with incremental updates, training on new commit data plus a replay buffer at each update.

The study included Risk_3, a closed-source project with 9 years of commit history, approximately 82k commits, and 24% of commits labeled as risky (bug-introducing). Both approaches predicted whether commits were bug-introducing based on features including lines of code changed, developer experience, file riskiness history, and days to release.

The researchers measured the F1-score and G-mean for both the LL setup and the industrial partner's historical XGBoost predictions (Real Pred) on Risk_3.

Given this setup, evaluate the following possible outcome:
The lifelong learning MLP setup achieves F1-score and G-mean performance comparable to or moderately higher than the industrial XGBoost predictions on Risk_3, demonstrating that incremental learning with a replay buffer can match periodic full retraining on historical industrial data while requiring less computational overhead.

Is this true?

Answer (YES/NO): NO